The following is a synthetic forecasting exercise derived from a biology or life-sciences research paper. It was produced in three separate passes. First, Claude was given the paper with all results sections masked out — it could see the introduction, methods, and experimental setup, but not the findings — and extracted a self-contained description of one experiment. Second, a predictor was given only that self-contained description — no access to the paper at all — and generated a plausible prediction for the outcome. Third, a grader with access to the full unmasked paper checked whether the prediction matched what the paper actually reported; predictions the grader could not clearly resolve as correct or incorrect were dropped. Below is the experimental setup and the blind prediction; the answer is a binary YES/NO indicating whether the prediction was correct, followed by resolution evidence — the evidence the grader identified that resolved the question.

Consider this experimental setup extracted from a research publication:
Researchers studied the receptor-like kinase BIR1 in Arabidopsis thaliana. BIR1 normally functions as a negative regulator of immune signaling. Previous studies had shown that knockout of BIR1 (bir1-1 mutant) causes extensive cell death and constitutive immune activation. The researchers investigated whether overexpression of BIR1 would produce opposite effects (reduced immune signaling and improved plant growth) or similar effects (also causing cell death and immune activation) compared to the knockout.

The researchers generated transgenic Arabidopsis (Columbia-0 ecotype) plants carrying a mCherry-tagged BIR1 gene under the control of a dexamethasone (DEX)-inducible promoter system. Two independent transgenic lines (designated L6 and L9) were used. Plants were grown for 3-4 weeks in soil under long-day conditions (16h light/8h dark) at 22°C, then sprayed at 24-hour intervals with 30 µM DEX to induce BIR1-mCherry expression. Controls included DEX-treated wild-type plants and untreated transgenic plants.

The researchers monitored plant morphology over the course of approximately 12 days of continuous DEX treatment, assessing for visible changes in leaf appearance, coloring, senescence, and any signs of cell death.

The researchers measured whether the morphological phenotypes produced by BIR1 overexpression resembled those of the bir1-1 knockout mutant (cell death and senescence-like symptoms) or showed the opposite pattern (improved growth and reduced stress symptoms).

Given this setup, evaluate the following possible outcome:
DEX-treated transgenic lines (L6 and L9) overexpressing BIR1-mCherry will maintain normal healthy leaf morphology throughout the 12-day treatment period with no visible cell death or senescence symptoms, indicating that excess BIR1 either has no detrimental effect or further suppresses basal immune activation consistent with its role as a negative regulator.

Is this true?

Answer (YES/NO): NO